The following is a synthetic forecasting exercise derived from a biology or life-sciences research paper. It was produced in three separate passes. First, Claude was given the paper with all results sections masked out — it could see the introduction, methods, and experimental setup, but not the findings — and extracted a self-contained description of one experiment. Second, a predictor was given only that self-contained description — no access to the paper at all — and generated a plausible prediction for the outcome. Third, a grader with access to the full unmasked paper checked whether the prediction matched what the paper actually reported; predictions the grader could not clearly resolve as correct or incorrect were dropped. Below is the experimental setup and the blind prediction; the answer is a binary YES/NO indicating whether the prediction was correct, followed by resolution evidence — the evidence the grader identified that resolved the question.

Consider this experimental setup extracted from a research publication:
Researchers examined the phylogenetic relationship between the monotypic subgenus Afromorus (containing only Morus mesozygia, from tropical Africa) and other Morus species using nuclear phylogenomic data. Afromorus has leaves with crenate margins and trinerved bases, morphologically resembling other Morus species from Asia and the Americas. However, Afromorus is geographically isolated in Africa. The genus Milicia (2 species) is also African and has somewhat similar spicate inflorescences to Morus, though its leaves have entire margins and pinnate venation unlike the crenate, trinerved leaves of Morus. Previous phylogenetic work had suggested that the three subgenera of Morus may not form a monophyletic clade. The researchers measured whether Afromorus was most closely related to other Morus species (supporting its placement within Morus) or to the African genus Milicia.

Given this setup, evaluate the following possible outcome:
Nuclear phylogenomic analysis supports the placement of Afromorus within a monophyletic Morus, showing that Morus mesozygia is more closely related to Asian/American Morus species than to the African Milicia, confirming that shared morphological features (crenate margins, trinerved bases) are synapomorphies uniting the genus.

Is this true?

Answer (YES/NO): NO